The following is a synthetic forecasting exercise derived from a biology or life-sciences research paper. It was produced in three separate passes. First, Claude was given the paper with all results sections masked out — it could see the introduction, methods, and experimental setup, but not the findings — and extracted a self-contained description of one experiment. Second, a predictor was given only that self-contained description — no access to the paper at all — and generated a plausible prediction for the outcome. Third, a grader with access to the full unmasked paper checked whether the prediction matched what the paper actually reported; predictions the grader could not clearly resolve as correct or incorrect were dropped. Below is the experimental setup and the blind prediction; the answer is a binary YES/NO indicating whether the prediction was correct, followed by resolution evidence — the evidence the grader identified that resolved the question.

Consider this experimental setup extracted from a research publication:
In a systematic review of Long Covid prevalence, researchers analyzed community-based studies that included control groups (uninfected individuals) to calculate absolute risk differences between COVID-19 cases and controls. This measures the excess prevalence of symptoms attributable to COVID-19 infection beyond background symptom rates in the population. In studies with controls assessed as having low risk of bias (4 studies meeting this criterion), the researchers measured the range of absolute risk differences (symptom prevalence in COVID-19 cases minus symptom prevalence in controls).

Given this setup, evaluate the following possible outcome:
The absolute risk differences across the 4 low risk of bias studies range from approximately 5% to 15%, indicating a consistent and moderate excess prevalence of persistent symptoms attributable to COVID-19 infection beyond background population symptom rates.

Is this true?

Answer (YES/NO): NO